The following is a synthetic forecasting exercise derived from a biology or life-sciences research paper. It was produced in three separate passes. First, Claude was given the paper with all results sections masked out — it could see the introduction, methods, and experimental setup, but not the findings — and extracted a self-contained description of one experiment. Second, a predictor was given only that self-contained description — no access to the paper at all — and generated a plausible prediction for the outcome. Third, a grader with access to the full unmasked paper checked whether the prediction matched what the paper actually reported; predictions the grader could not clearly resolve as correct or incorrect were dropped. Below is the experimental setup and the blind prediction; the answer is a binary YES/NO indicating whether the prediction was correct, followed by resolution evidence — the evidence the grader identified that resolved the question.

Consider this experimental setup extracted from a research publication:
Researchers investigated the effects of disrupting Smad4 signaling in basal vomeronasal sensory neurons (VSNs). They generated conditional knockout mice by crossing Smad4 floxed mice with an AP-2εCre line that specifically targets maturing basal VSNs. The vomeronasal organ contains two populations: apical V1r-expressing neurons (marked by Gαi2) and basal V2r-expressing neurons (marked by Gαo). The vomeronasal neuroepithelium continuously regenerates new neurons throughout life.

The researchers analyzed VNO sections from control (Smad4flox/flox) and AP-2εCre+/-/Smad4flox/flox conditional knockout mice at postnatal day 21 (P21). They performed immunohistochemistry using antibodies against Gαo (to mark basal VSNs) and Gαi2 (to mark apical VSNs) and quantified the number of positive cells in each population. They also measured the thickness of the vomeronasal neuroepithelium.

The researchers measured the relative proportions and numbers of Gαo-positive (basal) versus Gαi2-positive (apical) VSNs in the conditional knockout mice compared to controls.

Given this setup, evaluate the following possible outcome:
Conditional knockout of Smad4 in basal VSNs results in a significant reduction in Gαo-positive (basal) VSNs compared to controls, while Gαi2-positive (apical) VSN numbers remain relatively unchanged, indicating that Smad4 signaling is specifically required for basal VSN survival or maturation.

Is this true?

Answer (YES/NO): YES